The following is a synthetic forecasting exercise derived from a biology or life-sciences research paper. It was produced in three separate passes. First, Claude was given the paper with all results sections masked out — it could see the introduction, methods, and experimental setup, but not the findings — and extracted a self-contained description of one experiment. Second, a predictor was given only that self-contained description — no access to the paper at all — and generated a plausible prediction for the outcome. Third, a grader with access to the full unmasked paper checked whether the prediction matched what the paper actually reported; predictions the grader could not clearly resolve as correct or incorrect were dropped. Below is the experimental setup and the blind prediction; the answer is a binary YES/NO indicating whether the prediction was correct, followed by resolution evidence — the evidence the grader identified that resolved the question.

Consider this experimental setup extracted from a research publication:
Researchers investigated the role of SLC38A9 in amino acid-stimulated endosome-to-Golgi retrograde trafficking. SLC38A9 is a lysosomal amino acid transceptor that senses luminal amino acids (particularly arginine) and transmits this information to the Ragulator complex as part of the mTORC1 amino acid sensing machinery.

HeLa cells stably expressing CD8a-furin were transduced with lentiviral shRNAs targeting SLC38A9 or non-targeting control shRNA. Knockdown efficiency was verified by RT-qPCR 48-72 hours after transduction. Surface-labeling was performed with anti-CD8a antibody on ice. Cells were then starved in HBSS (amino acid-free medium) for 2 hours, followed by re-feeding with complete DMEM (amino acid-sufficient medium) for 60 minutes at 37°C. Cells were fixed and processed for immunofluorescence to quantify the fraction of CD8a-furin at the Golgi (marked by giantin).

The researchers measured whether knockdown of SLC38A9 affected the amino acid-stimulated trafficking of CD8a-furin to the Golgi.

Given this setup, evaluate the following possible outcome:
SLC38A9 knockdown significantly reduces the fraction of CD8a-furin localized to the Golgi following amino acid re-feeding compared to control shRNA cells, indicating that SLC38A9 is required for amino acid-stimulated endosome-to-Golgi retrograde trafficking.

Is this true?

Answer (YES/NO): YES